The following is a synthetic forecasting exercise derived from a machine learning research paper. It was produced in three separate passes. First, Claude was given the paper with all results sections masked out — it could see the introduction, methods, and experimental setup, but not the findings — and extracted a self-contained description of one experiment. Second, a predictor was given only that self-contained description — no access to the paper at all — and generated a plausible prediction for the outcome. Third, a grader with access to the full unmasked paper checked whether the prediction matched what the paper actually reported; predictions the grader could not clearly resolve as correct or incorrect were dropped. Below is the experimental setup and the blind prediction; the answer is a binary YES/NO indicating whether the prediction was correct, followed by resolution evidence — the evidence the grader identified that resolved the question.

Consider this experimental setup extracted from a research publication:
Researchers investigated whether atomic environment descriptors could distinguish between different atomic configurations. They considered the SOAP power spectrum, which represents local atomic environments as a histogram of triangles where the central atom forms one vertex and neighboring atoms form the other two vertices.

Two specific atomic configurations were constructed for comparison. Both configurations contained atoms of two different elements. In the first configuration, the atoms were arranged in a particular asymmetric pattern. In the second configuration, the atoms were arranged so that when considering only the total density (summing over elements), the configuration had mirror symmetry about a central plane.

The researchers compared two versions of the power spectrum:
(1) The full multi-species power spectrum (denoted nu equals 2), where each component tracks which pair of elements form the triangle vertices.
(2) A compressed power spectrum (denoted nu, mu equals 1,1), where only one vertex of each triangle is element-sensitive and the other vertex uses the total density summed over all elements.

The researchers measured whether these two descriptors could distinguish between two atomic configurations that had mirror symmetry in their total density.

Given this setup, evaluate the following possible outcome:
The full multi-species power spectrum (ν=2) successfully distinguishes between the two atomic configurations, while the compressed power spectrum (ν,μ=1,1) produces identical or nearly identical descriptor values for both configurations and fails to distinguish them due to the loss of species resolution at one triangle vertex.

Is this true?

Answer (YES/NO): YES